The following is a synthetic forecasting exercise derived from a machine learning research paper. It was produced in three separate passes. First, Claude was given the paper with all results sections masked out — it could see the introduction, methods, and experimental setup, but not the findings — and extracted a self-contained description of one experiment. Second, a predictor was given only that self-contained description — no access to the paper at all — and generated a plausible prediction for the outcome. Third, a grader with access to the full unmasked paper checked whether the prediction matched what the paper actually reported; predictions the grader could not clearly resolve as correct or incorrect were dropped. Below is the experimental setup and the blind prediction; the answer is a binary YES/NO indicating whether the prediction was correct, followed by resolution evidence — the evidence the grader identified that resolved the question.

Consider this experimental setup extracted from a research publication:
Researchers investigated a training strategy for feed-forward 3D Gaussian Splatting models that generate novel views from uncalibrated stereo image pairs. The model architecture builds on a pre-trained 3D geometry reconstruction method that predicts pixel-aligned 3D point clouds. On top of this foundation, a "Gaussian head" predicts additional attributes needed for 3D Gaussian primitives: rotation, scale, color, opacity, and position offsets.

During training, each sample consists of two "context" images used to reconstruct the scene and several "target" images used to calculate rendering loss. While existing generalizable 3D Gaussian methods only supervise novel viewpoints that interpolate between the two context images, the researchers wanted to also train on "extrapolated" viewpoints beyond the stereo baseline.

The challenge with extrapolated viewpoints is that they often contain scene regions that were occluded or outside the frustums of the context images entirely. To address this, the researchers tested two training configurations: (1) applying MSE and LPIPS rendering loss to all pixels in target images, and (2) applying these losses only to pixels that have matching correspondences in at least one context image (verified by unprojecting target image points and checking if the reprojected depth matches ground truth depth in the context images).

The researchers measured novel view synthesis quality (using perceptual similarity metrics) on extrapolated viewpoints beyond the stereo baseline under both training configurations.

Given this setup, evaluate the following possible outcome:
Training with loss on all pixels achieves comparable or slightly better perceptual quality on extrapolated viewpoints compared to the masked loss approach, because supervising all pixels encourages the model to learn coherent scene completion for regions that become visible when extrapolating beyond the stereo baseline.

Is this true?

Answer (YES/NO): NO